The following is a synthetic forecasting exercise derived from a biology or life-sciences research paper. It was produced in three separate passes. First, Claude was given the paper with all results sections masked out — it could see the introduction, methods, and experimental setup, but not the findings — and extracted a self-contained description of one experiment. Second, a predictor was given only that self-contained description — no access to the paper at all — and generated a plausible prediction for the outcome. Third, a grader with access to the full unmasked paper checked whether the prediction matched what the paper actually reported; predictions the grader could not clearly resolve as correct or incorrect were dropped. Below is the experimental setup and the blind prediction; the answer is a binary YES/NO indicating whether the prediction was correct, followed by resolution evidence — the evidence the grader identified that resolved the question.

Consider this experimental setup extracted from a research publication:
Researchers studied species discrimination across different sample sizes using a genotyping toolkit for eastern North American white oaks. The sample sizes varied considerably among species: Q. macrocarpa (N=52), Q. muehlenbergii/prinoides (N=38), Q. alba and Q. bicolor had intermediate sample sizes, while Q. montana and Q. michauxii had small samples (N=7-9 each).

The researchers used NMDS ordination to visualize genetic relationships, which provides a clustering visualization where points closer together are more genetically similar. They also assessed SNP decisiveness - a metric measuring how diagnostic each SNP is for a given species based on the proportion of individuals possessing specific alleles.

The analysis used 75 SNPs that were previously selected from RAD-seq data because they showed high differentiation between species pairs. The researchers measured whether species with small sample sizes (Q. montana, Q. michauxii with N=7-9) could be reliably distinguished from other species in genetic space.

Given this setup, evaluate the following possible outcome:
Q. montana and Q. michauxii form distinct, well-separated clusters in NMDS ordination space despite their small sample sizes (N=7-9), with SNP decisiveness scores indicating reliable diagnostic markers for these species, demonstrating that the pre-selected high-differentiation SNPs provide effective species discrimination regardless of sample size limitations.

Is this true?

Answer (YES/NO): YES